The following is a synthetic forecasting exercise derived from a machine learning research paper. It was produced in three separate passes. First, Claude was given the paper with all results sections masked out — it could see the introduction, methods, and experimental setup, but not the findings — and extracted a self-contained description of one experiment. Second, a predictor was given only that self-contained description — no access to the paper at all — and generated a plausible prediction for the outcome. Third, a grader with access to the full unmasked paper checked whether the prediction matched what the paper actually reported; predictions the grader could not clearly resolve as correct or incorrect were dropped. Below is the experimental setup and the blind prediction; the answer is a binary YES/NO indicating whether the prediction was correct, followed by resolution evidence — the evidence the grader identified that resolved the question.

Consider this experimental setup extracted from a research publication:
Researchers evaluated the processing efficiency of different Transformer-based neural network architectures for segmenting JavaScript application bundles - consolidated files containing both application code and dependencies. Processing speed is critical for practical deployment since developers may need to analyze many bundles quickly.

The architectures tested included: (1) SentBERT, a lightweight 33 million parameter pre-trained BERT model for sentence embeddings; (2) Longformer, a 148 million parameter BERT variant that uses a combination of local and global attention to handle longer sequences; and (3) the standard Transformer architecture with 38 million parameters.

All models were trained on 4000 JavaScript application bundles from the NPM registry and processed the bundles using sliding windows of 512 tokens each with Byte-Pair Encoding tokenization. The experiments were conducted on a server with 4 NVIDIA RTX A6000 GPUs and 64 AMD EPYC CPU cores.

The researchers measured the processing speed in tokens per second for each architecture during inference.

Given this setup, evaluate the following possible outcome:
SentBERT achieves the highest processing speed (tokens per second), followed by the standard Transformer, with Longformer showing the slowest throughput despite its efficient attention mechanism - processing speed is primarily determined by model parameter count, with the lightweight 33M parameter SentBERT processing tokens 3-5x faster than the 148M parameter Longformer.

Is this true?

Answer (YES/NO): NO